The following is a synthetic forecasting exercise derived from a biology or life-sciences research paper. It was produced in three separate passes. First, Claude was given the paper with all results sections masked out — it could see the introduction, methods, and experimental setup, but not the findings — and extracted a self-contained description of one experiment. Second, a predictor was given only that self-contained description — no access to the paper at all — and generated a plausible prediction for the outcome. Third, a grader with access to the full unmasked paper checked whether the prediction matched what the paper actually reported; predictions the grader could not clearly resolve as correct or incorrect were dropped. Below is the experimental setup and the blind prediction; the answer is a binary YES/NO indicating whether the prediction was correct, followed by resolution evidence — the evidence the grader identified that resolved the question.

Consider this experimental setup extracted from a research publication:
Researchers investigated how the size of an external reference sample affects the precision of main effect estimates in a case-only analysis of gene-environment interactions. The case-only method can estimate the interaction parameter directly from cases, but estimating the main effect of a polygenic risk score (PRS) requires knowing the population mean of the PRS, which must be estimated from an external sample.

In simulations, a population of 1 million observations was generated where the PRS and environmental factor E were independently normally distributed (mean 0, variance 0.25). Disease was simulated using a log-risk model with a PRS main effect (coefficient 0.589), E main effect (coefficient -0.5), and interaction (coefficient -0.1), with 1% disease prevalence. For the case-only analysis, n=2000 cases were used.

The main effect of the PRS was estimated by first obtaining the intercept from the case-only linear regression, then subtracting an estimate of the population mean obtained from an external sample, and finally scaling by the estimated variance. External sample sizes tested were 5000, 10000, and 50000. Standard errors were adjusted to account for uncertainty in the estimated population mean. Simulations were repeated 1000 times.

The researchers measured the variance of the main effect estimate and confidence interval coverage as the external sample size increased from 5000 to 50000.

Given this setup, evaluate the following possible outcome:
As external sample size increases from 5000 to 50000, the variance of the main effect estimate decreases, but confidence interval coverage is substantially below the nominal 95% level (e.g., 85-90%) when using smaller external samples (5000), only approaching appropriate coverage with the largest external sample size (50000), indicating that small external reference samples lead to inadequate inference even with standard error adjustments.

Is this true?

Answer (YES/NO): NO